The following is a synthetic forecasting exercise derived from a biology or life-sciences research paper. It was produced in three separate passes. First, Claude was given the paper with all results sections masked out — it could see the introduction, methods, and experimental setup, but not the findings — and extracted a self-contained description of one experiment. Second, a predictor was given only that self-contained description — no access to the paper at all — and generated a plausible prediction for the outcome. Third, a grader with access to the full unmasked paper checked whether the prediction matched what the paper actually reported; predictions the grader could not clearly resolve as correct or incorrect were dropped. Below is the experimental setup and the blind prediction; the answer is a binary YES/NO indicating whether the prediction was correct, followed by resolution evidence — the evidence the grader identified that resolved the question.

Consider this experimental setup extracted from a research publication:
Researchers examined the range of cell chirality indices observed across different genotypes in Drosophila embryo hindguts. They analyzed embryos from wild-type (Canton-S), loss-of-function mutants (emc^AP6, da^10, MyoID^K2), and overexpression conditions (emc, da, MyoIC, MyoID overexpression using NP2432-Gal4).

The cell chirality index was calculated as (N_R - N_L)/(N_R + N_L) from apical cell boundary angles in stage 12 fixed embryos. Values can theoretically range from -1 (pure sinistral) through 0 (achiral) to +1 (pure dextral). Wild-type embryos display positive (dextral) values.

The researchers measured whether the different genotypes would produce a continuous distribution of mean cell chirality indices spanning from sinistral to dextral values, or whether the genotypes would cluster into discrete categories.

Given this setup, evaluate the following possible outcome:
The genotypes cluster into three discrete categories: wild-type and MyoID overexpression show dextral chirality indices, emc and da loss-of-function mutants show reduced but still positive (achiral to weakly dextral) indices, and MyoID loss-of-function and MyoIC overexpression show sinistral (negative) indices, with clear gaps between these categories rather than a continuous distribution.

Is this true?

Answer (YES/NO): NO